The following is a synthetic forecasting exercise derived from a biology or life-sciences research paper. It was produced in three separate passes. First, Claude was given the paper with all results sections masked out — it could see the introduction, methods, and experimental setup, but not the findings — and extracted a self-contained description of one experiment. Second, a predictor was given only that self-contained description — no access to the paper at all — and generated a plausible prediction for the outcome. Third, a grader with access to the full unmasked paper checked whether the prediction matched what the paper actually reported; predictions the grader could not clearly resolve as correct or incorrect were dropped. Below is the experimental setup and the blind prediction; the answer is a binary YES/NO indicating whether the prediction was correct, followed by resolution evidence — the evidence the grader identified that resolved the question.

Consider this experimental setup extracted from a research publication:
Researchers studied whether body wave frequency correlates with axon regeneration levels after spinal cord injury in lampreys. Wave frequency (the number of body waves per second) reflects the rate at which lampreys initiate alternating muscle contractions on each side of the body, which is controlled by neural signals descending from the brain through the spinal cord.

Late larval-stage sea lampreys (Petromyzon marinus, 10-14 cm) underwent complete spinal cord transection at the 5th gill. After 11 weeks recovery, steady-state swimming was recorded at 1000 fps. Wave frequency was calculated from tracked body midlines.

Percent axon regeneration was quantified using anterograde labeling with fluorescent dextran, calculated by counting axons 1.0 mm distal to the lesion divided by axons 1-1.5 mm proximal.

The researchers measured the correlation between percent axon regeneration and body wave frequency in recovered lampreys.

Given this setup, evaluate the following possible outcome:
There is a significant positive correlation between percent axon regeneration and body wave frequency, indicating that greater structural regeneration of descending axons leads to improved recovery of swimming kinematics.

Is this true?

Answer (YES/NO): NO